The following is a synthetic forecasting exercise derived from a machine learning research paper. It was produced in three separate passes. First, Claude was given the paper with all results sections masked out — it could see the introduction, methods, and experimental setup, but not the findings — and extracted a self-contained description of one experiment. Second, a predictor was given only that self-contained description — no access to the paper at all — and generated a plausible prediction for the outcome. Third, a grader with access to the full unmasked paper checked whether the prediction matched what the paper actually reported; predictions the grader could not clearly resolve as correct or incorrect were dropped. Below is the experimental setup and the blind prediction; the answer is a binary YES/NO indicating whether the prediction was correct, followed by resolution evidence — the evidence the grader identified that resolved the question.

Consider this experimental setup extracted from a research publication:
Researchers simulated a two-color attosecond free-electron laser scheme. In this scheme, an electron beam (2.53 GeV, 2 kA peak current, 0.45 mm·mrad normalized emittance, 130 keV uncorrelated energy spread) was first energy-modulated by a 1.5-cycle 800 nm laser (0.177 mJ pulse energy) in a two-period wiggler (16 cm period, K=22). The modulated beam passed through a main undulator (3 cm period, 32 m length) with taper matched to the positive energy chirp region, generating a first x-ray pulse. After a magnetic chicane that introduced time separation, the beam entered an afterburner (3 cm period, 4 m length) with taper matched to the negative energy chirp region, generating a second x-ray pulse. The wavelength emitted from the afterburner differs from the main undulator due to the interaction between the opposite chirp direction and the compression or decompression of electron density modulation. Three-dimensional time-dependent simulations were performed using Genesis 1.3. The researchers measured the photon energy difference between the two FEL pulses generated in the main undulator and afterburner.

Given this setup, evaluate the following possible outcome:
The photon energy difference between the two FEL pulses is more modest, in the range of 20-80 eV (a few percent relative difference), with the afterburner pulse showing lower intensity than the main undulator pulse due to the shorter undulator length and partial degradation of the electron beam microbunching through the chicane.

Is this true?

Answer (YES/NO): YES